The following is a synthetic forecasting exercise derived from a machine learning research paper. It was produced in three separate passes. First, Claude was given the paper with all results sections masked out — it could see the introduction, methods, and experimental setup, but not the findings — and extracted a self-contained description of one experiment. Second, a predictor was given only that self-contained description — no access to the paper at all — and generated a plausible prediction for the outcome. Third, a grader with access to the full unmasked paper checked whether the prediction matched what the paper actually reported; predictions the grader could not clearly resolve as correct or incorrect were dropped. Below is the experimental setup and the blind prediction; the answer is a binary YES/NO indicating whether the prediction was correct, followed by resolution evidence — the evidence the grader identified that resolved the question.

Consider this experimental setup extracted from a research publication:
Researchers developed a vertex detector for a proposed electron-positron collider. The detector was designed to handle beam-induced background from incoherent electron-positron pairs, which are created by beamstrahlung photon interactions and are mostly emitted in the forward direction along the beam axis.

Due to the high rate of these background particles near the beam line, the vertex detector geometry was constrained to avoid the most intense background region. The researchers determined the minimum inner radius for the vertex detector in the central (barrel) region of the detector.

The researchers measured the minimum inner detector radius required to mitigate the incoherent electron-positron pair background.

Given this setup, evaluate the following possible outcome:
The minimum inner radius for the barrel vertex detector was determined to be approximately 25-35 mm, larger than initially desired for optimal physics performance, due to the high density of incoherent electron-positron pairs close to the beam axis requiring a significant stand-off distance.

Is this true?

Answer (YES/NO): YES